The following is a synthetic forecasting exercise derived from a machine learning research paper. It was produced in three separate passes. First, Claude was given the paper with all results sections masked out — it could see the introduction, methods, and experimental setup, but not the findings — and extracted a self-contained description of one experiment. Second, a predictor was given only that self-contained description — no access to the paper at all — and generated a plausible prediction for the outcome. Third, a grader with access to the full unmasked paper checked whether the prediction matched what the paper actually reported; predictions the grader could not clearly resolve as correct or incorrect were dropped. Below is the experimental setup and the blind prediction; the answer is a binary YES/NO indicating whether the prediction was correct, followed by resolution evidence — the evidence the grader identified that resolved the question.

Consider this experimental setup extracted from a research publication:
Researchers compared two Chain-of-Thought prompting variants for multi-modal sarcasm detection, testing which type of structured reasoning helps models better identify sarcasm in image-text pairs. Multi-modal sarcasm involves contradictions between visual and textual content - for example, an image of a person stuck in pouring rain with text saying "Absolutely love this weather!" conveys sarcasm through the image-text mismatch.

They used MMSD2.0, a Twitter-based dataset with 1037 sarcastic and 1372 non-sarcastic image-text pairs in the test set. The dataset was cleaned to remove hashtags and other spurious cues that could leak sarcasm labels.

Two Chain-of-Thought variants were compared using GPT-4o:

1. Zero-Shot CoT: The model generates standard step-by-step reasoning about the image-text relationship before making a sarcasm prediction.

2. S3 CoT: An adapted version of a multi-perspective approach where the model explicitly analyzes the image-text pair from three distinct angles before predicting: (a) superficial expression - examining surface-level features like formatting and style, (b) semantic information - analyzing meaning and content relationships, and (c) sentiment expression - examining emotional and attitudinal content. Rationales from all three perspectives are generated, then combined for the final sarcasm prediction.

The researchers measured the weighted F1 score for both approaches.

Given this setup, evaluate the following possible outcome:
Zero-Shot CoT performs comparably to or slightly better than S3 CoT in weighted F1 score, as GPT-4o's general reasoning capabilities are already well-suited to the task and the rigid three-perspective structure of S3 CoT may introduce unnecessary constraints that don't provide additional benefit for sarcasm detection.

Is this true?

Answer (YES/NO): NO